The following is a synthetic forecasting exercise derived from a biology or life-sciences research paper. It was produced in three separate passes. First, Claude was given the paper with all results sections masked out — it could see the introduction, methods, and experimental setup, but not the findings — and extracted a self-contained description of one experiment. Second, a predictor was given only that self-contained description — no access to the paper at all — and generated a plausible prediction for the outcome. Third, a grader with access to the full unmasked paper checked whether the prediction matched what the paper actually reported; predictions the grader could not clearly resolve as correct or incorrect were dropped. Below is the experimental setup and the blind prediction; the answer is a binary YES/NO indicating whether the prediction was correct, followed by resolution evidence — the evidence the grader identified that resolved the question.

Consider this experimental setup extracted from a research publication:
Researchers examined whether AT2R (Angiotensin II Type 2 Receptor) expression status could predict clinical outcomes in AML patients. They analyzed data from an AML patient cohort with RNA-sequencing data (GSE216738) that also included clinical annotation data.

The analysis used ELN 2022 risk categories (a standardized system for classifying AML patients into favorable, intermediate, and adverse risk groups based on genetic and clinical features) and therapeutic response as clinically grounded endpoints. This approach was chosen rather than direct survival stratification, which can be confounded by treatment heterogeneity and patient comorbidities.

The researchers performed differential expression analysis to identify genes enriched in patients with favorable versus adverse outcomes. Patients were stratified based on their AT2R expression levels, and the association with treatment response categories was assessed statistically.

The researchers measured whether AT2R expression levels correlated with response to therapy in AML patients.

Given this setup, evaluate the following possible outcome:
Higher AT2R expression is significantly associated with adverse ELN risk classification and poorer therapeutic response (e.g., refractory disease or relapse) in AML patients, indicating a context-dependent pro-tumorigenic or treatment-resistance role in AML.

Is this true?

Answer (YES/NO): NO